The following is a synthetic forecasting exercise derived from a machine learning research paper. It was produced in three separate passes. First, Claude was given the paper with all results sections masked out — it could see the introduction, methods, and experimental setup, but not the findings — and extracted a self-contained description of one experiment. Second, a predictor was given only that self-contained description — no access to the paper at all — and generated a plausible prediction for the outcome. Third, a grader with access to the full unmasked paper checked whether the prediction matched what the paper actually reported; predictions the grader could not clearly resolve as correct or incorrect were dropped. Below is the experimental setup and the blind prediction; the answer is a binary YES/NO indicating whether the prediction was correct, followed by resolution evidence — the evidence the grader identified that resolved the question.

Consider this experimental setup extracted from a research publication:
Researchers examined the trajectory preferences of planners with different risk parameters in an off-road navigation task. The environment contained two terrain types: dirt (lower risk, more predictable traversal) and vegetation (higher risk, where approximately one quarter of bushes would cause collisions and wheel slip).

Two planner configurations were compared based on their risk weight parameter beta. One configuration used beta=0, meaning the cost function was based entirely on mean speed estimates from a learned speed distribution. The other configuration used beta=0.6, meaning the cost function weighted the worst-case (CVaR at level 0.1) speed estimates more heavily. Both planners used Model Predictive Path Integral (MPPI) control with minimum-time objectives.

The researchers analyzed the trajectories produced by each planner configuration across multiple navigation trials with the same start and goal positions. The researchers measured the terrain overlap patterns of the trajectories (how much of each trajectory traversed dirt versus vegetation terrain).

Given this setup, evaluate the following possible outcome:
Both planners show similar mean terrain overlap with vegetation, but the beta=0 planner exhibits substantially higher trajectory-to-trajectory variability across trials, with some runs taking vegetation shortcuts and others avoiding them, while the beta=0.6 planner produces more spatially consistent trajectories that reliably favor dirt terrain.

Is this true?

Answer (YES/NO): NO